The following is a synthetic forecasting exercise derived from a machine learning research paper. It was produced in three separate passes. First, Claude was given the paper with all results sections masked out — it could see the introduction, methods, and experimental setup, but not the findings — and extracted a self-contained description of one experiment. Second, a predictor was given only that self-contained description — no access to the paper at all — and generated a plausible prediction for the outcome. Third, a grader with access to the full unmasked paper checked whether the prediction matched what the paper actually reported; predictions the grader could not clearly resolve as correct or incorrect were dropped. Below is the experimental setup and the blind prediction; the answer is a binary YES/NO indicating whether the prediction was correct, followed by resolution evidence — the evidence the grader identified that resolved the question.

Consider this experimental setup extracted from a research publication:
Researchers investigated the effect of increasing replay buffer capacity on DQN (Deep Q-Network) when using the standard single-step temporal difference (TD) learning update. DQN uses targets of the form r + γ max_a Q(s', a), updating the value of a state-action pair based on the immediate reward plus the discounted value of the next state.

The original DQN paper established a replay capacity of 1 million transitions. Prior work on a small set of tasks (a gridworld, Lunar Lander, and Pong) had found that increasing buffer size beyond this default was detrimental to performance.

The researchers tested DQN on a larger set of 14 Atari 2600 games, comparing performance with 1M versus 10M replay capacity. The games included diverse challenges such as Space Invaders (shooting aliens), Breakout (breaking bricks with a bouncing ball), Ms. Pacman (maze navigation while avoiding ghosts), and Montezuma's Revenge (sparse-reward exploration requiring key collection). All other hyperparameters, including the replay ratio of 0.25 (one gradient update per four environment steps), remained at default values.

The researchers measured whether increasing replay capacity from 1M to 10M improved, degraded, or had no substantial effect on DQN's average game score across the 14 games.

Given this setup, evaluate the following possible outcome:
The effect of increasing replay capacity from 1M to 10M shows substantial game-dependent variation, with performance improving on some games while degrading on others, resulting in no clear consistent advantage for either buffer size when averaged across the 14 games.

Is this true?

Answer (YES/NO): NO